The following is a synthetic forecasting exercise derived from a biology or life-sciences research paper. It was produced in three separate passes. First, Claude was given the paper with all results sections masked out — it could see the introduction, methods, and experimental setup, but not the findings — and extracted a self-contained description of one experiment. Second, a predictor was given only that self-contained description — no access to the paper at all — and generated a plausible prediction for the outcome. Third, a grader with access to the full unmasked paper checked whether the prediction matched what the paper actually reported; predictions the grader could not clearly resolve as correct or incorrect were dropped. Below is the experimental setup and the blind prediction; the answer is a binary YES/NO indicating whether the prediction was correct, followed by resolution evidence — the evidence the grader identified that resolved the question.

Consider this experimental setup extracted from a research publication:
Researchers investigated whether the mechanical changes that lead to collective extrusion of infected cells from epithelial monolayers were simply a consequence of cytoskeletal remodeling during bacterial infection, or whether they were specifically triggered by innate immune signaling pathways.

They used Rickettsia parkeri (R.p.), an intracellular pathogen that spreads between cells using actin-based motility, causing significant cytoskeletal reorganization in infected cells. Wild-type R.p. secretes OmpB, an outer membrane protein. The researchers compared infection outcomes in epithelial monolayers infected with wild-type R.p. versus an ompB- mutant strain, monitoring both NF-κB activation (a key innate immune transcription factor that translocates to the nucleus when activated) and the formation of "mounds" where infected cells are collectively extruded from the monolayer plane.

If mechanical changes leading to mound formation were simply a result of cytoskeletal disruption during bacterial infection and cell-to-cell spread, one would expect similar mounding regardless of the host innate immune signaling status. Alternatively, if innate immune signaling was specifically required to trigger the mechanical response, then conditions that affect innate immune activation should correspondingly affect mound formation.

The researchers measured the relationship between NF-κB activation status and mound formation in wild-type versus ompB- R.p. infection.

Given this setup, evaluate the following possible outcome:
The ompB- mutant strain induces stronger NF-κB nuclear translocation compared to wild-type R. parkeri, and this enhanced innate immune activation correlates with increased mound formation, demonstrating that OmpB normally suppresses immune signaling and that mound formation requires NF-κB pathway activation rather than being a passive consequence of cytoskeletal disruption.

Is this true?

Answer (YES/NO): YES